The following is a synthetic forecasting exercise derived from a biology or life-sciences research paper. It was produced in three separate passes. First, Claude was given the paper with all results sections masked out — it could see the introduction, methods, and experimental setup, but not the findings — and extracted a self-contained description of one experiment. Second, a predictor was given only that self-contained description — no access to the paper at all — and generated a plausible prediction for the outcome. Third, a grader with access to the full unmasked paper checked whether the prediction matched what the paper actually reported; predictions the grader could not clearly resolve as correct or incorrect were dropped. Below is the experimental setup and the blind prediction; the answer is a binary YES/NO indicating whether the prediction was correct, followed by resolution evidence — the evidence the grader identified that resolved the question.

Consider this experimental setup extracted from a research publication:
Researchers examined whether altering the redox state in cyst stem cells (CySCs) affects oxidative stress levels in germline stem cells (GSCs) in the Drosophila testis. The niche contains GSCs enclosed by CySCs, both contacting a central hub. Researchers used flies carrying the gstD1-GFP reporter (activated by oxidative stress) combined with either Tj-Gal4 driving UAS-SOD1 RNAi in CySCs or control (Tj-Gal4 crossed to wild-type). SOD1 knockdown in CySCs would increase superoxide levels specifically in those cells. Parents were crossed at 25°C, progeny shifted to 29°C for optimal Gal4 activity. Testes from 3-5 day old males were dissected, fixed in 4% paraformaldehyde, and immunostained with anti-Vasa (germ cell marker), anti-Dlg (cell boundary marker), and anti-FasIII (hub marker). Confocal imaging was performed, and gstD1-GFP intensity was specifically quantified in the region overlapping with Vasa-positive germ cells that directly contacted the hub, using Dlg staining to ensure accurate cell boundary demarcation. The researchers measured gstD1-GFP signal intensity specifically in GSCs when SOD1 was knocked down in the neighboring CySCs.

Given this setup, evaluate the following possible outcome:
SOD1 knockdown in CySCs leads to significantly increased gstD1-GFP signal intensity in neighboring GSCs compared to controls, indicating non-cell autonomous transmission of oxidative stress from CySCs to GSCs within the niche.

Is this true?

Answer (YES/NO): YES